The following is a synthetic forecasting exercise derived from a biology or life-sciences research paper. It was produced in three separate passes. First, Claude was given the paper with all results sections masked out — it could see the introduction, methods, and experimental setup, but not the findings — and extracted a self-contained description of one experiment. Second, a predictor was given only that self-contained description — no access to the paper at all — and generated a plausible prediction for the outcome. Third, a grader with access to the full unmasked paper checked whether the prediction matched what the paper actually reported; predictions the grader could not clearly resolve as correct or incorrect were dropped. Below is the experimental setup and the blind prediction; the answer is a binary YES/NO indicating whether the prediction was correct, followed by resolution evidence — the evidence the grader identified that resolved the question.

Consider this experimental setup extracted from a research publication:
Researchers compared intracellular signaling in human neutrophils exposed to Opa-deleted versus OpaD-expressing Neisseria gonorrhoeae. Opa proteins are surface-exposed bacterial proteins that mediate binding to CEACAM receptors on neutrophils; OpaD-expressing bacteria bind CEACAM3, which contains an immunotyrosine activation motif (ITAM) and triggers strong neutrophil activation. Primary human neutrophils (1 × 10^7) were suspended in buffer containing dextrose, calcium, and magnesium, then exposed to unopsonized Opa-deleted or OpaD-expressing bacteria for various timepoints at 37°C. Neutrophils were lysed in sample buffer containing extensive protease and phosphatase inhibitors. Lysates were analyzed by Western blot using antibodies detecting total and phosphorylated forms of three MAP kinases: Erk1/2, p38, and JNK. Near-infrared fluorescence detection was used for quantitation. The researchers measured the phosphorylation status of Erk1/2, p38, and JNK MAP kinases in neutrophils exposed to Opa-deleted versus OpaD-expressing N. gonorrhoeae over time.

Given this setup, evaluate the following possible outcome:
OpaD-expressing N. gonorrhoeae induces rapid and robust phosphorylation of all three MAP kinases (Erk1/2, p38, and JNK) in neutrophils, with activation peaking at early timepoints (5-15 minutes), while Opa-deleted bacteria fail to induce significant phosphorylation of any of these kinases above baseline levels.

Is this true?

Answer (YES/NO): NO